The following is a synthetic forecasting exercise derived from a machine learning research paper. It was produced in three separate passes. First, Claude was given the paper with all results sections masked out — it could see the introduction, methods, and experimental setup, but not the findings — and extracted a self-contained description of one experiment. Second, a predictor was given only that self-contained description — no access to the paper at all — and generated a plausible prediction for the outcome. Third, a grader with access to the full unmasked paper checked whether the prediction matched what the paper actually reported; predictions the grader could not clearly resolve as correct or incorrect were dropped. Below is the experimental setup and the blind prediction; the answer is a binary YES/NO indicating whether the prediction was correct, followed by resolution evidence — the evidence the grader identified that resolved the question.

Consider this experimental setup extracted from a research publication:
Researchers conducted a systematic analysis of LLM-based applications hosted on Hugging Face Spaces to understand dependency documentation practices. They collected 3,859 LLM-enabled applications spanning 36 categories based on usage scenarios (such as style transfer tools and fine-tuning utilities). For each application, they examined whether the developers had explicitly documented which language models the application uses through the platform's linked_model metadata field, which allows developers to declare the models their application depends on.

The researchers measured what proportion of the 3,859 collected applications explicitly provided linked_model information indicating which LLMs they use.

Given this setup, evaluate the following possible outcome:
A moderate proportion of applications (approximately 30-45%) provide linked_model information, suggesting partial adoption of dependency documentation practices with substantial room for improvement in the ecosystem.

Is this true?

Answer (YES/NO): NO